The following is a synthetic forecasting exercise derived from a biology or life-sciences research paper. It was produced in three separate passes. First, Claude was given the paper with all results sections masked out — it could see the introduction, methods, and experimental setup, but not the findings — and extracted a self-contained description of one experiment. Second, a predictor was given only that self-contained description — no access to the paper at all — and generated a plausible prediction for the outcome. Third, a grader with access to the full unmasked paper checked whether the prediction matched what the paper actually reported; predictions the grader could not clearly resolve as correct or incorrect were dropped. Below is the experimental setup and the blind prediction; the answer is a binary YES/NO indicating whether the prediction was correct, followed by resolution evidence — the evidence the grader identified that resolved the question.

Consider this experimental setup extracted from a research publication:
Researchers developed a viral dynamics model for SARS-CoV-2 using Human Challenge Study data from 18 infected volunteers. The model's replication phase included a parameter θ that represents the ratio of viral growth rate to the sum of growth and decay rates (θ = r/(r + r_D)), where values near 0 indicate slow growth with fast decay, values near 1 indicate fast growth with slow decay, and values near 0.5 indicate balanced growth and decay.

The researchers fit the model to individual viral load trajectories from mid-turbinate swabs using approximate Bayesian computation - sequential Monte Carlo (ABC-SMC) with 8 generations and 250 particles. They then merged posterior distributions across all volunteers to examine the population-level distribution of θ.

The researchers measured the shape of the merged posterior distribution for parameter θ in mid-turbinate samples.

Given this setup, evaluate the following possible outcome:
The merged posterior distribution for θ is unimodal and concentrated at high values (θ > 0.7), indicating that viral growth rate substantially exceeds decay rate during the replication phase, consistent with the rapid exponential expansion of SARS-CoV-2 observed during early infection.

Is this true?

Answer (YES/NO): NO